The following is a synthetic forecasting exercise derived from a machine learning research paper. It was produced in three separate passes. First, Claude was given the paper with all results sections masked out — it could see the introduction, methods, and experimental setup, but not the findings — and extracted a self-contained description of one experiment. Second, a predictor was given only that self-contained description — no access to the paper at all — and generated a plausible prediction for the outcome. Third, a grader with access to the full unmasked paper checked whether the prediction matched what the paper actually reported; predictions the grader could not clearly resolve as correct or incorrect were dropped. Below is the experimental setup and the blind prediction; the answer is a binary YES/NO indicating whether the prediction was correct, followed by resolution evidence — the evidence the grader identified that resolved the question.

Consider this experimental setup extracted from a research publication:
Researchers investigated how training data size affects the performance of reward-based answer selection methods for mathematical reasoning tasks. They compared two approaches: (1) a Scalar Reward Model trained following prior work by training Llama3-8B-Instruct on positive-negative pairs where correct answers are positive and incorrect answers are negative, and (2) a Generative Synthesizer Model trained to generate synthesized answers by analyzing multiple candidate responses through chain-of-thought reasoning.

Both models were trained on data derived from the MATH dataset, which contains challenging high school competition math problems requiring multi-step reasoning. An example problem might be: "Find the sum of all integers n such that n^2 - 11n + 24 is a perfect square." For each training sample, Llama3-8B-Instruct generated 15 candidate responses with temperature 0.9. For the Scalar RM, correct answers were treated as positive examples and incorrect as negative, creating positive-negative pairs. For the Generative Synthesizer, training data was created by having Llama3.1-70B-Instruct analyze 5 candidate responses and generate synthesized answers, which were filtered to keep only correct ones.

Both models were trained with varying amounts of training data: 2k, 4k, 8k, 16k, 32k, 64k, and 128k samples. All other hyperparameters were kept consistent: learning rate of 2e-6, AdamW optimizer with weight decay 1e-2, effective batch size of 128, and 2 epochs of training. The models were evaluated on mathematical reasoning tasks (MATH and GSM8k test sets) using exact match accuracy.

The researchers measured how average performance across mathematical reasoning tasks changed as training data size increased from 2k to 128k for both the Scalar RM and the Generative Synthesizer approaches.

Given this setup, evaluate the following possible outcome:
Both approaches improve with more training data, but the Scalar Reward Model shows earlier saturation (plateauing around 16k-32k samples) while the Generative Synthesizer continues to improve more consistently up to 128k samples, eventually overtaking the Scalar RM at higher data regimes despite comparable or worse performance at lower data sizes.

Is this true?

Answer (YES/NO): NO